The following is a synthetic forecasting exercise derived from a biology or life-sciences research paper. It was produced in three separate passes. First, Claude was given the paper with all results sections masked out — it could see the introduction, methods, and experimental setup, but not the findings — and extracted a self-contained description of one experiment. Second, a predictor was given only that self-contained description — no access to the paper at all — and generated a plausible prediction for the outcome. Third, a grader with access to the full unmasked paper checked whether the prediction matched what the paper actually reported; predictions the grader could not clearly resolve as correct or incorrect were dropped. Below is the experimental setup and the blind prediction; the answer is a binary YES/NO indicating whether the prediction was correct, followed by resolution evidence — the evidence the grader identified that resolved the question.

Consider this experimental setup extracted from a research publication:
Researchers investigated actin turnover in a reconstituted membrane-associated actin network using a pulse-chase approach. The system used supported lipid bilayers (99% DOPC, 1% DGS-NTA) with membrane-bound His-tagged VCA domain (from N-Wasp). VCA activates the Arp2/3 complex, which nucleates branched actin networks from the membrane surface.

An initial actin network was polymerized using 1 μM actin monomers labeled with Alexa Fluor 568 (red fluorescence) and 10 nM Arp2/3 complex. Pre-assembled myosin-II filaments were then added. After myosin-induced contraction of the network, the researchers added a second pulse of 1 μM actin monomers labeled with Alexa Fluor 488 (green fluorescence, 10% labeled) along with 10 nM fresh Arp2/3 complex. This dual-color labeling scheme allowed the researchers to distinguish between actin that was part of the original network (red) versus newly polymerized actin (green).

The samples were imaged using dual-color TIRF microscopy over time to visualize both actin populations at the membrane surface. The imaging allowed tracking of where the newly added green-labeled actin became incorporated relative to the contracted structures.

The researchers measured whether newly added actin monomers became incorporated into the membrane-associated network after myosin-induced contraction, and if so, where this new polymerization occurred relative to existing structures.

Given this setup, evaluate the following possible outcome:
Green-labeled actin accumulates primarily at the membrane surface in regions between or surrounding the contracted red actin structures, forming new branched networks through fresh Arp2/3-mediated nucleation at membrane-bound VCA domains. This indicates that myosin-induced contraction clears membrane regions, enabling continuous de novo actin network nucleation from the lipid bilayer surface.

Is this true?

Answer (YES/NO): NO